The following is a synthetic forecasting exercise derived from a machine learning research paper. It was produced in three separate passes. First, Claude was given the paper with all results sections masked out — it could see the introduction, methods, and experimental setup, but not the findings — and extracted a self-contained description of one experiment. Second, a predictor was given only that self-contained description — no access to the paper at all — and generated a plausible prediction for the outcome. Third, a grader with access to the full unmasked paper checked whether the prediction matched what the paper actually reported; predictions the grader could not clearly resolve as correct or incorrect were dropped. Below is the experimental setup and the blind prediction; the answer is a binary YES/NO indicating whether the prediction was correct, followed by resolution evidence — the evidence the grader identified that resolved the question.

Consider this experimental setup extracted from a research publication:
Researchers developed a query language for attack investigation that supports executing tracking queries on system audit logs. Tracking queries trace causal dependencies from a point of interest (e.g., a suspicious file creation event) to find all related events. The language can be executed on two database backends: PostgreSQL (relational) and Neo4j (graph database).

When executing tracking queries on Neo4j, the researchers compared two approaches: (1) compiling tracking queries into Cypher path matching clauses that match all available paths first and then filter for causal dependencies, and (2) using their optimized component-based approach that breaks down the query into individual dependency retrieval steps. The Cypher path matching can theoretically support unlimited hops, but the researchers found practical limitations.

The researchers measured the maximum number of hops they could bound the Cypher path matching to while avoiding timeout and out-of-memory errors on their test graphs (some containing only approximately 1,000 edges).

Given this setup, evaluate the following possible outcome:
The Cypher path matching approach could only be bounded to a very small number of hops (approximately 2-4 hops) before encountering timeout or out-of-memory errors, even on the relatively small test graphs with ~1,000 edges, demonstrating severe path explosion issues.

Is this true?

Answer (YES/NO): YES